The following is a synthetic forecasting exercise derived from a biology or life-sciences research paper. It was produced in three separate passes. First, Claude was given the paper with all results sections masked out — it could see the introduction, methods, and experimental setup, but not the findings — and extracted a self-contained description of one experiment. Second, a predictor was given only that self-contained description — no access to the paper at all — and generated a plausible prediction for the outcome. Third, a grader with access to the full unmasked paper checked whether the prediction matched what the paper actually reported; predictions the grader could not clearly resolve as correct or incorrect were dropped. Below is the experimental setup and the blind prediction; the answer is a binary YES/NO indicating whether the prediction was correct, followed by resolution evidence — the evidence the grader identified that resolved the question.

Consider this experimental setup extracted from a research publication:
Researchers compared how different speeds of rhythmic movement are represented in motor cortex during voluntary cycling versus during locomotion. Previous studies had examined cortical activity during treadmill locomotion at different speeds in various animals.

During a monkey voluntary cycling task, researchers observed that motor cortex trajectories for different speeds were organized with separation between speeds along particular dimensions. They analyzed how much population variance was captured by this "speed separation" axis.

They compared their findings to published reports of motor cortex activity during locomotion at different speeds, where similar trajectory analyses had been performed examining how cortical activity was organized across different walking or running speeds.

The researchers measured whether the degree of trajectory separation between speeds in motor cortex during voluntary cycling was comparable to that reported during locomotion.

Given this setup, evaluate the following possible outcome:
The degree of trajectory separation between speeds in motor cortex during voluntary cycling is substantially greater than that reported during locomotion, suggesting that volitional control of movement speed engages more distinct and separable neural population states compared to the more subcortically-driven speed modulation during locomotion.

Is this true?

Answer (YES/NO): YES